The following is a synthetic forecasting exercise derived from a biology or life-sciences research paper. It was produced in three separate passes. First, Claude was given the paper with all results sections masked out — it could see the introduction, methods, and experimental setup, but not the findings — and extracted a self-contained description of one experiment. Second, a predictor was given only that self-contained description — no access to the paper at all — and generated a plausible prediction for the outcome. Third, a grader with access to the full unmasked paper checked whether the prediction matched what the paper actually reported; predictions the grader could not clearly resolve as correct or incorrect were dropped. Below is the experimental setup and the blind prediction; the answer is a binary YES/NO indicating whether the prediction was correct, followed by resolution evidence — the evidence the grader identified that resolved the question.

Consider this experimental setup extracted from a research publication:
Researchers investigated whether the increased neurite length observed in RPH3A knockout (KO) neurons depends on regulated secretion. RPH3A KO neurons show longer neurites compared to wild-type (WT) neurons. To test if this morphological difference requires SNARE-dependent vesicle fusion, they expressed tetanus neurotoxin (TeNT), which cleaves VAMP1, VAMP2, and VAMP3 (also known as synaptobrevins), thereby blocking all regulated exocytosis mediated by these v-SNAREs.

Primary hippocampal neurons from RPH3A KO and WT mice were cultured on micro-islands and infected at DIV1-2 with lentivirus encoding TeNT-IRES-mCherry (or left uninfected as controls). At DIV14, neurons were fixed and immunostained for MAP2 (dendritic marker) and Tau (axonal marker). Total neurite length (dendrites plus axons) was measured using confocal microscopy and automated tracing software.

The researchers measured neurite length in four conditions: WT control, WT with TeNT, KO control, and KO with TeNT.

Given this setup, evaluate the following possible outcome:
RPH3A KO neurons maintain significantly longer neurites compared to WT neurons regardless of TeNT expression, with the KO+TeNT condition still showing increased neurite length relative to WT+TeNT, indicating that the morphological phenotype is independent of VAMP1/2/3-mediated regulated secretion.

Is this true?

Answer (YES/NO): NO